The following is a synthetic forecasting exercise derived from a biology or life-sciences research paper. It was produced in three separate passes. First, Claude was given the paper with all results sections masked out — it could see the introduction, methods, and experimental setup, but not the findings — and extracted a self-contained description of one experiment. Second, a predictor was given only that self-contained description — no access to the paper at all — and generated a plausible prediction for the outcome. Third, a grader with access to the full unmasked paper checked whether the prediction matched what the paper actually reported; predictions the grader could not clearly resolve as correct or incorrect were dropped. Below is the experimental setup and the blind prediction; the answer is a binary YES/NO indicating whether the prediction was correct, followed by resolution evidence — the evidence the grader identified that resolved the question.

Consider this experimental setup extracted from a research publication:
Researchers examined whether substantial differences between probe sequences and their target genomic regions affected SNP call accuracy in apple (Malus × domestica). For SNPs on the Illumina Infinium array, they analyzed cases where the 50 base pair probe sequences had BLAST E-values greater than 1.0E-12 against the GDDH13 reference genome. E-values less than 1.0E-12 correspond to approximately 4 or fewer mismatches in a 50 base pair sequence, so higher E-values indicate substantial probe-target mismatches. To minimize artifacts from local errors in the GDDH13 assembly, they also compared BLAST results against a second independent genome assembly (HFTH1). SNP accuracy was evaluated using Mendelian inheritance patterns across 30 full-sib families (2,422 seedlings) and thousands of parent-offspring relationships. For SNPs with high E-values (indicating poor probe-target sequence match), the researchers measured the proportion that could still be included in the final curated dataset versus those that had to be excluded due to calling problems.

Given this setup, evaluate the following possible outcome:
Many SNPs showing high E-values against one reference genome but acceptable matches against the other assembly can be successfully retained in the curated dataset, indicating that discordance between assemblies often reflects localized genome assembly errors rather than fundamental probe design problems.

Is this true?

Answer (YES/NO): NO